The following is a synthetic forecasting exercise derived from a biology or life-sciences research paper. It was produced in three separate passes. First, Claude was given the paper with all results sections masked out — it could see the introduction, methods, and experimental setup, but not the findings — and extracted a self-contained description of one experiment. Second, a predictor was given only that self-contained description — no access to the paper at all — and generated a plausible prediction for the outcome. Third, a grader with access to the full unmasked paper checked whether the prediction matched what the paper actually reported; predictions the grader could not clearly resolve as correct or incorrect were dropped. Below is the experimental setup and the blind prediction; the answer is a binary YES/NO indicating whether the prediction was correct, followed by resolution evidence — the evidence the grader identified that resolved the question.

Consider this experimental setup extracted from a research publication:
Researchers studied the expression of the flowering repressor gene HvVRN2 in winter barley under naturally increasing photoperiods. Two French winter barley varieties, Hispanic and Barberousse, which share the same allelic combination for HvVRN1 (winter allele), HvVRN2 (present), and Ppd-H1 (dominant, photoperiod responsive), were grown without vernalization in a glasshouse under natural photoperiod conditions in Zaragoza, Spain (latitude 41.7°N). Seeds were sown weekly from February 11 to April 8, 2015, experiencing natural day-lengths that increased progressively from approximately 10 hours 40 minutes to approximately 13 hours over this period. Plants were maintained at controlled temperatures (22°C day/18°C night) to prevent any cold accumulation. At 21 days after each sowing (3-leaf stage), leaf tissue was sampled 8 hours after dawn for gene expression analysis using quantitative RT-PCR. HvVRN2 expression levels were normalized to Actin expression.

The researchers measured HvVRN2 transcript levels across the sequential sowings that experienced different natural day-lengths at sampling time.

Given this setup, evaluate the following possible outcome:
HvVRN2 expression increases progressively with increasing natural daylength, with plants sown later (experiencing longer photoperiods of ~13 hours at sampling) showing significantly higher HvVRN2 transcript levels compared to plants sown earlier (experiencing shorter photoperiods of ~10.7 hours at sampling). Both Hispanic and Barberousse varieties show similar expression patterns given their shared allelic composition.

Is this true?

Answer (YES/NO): NO